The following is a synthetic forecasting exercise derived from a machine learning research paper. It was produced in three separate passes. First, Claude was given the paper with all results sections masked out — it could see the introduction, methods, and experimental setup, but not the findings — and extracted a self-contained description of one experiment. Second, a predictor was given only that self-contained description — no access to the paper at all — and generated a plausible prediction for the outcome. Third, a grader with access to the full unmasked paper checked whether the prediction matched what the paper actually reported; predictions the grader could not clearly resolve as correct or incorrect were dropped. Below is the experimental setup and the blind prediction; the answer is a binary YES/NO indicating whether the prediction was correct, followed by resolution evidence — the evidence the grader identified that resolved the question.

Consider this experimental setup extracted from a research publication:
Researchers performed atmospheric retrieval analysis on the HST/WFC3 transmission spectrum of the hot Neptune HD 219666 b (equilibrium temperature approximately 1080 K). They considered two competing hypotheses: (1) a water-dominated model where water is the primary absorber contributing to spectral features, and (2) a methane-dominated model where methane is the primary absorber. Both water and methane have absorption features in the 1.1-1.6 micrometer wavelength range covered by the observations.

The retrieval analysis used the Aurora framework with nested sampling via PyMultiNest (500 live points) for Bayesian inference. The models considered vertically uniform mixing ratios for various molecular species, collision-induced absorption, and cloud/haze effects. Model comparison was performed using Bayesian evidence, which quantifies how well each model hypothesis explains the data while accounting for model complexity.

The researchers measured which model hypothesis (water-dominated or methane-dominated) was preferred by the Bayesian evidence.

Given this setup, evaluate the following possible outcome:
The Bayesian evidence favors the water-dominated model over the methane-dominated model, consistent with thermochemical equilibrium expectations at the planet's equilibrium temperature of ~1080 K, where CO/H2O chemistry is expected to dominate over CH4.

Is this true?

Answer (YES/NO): NO